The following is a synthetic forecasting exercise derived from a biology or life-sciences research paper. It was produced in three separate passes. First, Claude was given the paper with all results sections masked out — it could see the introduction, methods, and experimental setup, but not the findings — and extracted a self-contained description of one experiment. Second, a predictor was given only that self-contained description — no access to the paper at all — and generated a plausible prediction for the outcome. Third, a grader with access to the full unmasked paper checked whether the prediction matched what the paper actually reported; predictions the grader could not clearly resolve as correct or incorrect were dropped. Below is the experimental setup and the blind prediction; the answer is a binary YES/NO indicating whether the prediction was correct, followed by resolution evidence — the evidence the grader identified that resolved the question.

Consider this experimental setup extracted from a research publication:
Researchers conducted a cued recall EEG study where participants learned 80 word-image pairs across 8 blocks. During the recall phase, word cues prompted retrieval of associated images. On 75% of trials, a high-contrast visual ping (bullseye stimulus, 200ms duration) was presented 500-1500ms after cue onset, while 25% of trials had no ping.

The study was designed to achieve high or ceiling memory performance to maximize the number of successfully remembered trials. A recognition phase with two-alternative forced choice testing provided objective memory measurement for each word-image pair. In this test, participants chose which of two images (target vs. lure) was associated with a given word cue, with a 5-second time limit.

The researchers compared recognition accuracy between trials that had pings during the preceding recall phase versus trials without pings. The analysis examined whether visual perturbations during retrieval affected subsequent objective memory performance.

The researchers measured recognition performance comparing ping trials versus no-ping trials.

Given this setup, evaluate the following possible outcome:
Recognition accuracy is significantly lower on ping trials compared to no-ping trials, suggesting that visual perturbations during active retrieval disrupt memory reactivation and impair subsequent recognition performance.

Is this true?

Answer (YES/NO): NO